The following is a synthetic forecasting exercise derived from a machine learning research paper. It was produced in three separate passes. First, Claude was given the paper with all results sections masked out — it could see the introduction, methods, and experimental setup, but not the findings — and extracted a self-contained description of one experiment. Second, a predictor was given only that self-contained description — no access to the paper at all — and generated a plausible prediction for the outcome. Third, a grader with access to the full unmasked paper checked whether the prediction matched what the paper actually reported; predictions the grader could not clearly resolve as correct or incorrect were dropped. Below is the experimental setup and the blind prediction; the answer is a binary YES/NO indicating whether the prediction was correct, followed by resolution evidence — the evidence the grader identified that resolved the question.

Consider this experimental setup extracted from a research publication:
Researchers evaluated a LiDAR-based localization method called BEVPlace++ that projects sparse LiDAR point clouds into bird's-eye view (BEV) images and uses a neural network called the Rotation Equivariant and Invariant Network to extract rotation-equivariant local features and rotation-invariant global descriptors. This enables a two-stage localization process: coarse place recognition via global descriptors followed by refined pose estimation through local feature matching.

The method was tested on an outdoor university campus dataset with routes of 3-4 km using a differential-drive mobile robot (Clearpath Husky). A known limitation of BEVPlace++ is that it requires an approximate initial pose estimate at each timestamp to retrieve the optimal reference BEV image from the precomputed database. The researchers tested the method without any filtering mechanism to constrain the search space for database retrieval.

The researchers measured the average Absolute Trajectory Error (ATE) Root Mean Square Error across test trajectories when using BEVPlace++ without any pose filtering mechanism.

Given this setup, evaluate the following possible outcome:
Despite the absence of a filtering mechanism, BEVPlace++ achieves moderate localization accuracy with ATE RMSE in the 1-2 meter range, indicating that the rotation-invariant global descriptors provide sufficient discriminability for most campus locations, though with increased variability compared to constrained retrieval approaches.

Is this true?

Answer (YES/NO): NO